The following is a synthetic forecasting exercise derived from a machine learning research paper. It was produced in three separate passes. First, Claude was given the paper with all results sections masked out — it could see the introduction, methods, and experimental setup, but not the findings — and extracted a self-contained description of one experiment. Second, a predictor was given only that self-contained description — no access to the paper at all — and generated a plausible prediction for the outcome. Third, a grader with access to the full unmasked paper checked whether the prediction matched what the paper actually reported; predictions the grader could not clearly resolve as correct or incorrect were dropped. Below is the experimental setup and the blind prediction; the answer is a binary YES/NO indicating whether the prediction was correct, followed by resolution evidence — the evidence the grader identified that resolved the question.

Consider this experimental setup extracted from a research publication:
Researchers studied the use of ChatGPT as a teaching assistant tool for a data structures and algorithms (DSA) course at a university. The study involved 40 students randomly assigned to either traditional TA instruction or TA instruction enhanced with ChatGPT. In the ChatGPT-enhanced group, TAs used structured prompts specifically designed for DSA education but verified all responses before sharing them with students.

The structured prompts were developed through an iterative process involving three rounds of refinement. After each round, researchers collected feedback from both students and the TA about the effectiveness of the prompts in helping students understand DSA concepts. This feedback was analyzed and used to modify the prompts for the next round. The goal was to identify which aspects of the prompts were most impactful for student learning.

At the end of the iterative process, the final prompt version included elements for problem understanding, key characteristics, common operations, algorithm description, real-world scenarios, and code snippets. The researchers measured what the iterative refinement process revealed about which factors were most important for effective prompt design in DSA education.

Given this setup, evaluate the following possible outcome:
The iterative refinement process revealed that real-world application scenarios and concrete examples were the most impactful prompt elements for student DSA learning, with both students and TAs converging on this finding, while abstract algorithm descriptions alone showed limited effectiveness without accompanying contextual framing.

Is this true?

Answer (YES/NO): NO